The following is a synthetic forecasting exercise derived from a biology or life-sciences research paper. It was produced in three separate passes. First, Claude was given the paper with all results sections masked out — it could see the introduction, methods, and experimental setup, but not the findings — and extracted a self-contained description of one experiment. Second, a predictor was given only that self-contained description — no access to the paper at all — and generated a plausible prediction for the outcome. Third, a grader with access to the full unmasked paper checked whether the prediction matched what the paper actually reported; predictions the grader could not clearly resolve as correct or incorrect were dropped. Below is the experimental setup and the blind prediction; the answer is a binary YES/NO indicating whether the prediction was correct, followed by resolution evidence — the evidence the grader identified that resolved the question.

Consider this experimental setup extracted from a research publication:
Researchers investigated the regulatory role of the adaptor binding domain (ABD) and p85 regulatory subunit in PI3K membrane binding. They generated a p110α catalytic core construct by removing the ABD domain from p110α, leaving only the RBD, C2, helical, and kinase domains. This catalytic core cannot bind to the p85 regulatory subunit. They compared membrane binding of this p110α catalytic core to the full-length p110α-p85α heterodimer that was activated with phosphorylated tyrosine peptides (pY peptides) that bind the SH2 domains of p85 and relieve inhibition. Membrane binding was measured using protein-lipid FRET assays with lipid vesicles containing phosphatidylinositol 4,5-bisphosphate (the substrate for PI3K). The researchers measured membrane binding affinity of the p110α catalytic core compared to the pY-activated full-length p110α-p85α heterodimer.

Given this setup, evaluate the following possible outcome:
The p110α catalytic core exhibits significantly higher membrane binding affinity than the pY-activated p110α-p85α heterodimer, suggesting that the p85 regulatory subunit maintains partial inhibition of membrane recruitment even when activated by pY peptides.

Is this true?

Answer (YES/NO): YES